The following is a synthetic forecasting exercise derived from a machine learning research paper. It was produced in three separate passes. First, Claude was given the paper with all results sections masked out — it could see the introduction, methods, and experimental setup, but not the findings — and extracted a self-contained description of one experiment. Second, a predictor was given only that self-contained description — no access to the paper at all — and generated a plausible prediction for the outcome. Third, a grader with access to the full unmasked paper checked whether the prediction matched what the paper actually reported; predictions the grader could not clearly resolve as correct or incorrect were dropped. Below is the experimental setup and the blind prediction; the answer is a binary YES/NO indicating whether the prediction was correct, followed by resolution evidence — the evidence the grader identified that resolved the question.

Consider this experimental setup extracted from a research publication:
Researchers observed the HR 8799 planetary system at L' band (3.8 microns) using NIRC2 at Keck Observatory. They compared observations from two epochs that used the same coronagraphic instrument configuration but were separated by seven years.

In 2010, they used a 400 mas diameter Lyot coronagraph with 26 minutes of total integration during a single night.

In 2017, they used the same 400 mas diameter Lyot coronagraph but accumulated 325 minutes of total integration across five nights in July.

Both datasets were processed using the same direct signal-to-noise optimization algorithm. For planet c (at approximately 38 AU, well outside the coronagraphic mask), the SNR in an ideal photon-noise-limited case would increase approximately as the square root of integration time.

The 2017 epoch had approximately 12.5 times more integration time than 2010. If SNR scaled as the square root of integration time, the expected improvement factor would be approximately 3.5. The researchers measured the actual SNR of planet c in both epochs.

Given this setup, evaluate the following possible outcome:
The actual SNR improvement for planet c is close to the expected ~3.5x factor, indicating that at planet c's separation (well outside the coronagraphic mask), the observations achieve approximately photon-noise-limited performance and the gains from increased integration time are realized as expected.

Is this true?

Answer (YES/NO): NO